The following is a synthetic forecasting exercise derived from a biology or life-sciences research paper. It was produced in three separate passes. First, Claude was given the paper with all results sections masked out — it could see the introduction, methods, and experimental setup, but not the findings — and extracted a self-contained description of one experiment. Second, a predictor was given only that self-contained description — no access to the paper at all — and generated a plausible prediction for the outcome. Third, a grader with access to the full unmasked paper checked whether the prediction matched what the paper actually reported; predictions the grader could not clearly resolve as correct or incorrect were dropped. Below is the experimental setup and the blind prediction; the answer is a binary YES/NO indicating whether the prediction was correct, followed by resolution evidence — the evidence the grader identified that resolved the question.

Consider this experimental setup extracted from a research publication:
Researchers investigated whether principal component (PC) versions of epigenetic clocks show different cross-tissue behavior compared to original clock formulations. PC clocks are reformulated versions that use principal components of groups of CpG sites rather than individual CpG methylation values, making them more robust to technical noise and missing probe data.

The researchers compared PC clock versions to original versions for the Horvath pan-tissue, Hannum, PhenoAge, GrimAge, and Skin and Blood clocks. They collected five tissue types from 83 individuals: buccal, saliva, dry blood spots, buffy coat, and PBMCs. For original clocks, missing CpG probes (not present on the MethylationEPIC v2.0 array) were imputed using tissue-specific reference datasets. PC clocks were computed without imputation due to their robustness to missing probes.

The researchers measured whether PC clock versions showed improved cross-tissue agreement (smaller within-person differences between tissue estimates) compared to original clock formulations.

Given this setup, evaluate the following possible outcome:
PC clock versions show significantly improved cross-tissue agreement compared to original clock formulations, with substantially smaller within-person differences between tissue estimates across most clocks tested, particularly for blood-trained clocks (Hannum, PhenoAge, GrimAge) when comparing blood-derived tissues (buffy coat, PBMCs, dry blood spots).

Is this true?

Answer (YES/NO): NO